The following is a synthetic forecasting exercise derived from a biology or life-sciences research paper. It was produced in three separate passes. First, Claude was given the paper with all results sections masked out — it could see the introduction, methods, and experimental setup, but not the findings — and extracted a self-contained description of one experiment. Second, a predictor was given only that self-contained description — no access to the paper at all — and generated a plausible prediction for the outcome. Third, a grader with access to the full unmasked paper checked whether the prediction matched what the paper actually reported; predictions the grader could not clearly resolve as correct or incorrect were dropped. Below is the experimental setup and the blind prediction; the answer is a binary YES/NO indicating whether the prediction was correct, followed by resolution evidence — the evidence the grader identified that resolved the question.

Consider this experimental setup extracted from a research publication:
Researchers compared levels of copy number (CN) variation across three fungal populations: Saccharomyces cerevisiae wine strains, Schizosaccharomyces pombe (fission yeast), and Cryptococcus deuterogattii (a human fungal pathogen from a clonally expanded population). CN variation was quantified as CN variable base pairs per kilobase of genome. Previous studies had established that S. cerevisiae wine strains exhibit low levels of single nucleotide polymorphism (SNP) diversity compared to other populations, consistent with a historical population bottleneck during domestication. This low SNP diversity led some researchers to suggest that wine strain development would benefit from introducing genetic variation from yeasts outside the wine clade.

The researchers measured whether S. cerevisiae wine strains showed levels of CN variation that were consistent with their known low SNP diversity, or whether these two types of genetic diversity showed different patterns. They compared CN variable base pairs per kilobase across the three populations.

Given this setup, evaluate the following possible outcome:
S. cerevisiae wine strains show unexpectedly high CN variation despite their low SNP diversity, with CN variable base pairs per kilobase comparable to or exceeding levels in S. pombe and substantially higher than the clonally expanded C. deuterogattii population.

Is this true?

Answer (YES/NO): YES